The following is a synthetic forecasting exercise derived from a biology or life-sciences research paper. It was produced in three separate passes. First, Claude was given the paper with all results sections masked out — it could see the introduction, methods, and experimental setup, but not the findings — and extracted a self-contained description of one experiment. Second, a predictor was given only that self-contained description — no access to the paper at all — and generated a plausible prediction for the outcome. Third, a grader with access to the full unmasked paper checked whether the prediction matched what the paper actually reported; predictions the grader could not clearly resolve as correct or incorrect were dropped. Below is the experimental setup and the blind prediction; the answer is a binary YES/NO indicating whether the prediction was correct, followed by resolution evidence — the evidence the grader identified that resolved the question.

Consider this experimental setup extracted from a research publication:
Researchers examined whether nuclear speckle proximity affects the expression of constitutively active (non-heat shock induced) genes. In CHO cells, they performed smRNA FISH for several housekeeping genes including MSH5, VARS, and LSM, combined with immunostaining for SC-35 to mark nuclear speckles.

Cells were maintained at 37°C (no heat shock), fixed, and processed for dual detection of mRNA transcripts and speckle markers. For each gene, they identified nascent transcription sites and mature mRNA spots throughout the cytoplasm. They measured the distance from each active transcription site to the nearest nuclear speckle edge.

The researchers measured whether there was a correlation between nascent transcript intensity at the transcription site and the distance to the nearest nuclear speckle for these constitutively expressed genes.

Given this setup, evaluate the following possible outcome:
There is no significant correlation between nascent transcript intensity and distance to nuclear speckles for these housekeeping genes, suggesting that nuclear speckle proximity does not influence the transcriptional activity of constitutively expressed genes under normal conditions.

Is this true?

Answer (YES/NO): NO